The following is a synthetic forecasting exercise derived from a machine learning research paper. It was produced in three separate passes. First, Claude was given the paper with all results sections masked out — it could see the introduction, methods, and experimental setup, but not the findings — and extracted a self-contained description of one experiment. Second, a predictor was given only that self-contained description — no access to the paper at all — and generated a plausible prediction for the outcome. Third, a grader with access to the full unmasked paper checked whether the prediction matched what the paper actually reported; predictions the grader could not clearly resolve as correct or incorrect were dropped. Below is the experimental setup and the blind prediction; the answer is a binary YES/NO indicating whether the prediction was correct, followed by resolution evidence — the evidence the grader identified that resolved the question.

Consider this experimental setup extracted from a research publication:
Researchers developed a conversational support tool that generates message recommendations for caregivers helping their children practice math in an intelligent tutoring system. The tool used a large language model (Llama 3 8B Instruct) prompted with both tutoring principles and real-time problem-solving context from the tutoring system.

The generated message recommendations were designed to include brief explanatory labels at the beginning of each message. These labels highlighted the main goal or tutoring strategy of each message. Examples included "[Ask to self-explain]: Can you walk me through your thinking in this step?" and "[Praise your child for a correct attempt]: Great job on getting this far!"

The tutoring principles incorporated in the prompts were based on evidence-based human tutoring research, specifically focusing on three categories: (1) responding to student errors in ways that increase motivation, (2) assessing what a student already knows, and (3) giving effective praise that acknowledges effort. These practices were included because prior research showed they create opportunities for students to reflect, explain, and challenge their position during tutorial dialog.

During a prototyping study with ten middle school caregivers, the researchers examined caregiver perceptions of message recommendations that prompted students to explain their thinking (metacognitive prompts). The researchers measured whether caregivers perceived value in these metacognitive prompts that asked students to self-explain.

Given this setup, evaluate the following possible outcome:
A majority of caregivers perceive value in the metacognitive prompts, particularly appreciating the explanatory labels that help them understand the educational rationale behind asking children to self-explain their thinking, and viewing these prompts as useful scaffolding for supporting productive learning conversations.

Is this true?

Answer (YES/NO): NO